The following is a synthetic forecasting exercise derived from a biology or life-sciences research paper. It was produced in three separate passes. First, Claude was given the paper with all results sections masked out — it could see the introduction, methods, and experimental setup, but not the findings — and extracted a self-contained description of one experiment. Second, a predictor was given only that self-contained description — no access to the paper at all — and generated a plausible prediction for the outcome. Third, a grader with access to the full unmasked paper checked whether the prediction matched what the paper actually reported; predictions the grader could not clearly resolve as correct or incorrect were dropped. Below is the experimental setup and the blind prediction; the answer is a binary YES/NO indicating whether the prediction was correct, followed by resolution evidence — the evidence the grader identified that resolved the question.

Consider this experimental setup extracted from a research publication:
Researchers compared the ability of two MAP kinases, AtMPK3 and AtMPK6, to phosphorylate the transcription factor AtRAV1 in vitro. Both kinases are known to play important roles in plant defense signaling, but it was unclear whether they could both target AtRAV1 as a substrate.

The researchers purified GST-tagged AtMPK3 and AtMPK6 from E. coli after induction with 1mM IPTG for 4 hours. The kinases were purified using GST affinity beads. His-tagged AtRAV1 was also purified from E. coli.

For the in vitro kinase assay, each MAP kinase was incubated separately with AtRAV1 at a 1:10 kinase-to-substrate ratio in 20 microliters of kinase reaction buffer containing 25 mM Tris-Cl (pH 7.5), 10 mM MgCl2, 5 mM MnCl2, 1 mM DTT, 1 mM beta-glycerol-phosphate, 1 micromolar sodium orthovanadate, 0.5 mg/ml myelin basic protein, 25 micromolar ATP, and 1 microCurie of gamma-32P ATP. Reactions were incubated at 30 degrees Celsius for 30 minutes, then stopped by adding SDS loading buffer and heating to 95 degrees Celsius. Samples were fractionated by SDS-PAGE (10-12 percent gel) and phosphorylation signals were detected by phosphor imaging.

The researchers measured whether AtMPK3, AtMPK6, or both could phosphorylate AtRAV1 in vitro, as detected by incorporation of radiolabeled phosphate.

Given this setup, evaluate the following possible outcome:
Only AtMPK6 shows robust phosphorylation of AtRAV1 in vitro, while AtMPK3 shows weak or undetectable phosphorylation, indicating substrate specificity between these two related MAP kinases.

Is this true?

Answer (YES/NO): NO